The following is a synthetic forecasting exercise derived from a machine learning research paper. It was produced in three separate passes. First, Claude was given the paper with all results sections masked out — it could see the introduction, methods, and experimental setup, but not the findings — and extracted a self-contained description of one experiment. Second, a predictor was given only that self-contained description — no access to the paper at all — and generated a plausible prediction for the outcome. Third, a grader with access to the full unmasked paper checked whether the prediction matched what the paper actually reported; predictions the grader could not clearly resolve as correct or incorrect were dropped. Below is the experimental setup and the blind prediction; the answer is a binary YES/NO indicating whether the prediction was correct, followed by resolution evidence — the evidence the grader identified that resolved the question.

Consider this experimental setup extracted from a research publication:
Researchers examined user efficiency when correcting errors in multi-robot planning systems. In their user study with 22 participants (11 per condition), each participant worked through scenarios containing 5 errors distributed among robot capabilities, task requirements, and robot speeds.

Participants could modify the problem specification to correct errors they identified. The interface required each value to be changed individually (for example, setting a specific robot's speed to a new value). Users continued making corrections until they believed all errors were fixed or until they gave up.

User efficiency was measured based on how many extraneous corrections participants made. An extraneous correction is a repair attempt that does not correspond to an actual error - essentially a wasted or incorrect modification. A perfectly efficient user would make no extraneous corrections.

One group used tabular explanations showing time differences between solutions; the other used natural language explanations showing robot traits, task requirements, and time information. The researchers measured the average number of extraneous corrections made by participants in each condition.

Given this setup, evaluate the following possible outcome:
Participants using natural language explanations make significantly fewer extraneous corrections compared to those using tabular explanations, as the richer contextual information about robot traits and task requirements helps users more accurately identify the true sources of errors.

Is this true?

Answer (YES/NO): YES